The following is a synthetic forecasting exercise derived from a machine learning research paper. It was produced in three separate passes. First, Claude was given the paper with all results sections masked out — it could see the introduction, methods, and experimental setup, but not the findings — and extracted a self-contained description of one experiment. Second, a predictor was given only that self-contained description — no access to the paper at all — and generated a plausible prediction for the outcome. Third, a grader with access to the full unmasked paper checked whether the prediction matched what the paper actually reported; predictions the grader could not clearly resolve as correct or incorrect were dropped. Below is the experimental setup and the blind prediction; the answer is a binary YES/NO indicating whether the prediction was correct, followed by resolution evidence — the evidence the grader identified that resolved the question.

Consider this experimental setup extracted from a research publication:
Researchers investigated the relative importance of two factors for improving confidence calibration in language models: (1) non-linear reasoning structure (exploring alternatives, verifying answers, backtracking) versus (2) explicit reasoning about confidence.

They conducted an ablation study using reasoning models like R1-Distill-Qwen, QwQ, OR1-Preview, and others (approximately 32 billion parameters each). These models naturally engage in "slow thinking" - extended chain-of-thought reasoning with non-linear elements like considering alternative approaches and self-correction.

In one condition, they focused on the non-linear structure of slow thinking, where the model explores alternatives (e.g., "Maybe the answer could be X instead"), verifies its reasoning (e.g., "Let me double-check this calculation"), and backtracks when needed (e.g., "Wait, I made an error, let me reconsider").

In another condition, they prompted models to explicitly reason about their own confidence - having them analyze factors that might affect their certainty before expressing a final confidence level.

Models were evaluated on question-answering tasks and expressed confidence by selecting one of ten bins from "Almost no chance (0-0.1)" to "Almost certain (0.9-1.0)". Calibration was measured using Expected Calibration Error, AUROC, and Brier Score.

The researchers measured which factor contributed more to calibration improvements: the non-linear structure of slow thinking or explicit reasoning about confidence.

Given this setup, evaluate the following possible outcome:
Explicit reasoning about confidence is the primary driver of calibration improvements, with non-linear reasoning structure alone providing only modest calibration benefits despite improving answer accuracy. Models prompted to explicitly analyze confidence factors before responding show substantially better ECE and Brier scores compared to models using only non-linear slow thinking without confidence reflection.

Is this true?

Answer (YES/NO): NO